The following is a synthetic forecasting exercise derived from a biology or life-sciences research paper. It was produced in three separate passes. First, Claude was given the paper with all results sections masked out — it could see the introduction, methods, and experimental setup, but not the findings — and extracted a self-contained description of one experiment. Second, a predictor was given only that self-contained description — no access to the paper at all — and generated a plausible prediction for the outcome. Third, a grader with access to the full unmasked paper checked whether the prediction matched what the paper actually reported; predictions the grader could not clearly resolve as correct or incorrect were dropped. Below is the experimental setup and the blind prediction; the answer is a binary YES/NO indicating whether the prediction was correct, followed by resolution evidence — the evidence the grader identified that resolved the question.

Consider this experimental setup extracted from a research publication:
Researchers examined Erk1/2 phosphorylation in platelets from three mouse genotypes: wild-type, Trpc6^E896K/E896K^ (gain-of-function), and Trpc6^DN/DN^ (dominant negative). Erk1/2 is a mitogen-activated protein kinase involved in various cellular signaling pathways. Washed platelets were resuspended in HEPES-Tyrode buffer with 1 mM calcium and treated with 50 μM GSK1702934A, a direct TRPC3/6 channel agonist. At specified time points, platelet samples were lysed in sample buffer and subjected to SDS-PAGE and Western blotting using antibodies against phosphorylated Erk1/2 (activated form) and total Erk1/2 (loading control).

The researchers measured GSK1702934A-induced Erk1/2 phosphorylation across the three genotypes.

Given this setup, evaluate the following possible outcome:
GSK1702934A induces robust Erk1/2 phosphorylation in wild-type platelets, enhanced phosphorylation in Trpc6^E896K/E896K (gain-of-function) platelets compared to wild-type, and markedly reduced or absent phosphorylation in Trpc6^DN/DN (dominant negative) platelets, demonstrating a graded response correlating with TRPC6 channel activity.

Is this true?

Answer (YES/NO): NO